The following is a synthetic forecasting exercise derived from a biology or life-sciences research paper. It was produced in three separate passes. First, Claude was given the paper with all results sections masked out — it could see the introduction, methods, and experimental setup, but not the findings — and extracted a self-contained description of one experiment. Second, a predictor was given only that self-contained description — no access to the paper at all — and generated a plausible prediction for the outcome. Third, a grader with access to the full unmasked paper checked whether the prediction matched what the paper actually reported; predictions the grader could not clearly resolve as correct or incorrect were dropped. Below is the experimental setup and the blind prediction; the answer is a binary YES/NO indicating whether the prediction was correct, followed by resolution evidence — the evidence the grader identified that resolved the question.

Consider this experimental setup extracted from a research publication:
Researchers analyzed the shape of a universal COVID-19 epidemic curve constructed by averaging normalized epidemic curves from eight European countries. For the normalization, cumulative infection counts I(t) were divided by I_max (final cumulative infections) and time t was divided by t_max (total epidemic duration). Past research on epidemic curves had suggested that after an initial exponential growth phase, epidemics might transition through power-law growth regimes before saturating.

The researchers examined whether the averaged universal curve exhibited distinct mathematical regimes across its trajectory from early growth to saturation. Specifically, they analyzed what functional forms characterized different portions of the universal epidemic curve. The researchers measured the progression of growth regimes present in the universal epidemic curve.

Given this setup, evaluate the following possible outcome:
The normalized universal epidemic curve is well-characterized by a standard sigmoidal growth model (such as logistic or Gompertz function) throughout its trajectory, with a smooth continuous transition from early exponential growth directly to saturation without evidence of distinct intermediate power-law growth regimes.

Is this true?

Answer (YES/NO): NO